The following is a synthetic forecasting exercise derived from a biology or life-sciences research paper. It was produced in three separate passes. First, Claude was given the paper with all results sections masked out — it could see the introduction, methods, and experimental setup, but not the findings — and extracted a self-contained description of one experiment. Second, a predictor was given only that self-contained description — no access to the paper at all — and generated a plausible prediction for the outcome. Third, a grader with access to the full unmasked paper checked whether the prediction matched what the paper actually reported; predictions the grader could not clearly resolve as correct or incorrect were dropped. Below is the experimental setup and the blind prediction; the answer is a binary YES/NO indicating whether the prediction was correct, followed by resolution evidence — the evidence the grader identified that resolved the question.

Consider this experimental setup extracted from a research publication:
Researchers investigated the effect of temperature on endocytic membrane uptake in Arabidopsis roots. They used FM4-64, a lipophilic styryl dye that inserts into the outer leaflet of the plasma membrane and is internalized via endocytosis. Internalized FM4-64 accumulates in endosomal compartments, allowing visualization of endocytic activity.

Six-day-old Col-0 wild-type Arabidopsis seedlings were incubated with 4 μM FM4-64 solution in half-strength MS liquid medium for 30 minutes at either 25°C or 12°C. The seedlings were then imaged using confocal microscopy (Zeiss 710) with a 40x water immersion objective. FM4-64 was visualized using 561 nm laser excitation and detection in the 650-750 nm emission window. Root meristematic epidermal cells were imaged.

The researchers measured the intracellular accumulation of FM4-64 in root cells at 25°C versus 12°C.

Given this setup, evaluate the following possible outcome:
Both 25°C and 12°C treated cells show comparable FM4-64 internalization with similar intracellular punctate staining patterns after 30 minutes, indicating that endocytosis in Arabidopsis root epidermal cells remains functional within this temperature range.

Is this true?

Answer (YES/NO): NO